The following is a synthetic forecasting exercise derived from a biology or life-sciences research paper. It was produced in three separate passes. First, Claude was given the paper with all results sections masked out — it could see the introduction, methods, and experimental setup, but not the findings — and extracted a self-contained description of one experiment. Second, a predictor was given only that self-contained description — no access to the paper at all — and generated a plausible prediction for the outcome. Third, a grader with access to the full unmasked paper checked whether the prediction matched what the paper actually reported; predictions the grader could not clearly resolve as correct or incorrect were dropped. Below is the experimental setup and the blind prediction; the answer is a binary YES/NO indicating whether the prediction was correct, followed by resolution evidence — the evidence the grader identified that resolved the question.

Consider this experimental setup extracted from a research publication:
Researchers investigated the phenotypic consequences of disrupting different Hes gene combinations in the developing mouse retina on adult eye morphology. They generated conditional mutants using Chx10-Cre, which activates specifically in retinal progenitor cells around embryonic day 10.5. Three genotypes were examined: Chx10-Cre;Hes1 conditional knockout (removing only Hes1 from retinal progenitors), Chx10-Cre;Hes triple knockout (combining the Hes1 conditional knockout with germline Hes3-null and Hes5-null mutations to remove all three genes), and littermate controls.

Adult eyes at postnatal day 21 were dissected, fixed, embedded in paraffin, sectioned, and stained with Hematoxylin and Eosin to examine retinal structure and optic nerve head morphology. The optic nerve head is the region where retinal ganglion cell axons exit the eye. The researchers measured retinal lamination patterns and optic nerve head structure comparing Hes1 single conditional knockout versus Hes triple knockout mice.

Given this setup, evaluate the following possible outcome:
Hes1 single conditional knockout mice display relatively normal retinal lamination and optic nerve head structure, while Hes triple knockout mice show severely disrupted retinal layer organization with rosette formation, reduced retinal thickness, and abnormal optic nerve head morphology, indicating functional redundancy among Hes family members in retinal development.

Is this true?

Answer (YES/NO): NO